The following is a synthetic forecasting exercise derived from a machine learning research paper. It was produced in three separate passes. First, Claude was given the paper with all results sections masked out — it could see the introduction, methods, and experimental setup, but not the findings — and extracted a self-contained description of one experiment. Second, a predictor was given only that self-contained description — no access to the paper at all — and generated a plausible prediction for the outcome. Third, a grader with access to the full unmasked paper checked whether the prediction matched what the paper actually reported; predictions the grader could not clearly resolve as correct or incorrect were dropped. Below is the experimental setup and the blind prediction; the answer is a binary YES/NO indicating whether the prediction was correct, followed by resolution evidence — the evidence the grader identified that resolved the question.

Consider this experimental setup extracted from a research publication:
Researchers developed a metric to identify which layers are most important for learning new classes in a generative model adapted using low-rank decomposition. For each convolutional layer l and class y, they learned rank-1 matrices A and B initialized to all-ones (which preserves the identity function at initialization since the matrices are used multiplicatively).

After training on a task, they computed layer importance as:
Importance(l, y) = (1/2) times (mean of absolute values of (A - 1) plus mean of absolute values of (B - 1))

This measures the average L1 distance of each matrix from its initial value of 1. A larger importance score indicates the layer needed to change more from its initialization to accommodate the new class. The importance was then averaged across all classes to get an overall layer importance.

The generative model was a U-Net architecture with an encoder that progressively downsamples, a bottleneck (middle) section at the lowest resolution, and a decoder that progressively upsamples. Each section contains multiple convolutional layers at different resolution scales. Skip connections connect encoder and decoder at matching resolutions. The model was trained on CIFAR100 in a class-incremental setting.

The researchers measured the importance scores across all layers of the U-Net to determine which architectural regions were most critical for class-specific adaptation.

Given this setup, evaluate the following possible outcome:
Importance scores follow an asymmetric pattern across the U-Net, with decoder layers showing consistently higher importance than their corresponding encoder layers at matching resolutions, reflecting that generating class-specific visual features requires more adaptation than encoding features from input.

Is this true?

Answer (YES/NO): NO